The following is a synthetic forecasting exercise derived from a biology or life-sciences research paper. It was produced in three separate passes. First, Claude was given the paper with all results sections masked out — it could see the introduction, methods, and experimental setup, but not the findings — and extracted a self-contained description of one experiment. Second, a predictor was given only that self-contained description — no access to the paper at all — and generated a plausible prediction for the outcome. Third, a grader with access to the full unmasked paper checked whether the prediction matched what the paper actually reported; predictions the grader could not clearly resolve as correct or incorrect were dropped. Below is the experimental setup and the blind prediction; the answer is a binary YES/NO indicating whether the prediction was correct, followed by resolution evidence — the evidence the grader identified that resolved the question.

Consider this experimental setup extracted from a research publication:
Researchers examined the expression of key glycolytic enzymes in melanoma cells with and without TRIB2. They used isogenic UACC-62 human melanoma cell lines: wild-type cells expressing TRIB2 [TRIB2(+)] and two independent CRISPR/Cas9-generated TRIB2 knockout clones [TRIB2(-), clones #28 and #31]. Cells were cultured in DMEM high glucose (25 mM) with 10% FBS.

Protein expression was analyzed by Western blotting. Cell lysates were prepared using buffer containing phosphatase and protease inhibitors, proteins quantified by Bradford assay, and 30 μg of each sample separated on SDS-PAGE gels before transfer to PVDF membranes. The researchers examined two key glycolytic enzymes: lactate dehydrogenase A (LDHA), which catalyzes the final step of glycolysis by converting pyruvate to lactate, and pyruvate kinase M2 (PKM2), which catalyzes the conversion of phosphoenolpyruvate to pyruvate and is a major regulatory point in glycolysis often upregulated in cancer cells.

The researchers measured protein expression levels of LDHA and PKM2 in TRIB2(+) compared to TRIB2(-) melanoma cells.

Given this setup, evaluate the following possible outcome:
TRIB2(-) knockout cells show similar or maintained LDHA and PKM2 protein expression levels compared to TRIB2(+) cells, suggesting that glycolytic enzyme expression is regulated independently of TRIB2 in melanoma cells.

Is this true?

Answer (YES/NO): YES